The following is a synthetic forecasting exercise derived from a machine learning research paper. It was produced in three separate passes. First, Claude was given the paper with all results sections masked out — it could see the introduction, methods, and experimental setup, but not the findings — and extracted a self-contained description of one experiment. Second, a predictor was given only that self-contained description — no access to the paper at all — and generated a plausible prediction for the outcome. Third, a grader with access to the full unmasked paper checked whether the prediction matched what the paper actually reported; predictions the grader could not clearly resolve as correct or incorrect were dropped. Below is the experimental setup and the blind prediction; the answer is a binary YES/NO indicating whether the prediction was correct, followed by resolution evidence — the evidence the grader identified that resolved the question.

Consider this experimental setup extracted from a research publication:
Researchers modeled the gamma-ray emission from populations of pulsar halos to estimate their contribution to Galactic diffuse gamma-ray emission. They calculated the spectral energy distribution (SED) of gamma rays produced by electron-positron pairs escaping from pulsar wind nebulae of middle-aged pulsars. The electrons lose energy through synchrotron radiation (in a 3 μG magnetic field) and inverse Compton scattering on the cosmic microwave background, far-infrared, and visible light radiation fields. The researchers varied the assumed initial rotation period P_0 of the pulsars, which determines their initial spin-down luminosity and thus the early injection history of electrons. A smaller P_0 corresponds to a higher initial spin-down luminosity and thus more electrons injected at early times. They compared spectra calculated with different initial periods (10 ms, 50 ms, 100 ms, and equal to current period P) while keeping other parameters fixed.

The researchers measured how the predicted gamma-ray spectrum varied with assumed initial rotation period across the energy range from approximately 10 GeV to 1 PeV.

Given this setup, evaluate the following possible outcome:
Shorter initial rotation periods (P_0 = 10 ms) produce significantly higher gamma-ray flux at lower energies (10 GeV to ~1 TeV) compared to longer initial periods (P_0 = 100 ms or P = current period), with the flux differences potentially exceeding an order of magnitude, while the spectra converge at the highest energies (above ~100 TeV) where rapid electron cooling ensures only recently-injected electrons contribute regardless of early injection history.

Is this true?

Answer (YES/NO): NO